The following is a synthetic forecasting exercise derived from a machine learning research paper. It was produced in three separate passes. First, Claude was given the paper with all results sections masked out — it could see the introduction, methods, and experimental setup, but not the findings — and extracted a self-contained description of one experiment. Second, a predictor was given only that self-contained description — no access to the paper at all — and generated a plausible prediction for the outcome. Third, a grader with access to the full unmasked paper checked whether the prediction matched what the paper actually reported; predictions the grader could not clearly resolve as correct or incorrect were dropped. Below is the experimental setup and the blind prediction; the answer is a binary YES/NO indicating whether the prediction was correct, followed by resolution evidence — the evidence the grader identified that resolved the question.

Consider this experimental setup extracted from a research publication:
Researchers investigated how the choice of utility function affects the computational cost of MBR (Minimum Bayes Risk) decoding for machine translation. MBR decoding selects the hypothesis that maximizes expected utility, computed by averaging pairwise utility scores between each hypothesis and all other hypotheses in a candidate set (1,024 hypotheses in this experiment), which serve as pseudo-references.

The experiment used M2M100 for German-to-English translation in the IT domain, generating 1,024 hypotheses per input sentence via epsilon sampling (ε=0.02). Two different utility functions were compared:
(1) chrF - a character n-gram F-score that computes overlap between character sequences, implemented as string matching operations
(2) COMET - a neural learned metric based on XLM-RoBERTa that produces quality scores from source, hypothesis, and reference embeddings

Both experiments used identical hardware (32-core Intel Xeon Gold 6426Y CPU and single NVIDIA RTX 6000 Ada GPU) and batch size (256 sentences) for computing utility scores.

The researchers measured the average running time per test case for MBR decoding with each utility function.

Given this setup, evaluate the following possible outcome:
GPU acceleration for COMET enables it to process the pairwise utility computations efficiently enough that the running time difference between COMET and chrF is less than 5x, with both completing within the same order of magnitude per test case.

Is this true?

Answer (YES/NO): NO